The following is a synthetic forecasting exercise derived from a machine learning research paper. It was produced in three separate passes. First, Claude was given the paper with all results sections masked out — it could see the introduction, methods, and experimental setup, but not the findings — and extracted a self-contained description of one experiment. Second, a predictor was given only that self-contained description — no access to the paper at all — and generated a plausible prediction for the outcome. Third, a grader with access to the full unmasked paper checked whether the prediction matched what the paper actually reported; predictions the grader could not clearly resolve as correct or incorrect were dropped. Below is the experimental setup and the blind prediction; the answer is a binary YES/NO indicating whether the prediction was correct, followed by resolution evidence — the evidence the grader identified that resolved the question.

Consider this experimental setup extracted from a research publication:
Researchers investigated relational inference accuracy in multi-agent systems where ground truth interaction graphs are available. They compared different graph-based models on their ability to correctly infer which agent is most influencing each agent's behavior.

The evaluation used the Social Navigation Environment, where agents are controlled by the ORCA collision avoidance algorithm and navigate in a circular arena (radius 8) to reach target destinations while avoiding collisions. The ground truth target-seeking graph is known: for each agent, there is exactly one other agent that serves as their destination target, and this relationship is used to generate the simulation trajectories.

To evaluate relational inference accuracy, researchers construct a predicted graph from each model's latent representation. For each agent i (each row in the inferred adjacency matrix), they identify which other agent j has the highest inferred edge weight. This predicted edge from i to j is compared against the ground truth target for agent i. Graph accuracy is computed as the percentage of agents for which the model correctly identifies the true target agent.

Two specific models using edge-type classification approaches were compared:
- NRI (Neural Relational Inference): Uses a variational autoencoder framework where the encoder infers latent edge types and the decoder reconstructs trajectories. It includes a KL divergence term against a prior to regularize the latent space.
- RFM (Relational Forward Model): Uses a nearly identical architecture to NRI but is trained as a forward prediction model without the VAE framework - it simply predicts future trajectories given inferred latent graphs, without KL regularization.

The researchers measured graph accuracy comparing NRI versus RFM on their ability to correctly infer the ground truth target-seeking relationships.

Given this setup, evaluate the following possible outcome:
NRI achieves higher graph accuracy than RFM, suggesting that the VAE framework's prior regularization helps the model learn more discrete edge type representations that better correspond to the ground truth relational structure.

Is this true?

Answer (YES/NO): YES